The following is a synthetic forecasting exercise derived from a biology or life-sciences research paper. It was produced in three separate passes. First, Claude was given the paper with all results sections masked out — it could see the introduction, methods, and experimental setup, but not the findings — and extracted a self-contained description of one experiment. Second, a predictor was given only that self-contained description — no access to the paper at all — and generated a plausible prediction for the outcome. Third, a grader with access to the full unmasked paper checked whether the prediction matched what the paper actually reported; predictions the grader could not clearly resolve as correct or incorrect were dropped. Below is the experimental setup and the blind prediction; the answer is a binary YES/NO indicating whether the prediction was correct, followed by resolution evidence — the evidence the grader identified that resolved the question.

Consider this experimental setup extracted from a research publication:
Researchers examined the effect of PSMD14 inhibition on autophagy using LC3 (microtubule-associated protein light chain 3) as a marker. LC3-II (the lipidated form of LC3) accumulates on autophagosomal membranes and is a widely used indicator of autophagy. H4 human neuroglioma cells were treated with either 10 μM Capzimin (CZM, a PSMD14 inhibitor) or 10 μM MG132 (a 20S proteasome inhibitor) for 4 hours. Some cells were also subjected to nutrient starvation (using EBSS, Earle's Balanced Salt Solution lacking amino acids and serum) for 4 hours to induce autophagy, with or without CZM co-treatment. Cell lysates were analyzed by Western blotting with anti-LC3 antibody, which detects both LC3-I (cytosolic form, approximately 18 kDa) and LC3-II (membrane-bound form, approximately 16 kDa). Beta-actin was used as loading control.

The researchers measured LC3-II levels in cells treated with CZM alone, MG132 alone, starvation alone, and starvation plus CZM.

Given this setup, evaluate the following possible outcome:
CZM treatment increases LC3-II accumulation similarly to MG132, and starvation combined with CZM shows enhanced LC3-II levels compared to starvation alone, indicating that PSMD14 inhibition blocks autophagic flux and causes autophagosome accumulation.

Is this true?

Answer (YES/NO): NO